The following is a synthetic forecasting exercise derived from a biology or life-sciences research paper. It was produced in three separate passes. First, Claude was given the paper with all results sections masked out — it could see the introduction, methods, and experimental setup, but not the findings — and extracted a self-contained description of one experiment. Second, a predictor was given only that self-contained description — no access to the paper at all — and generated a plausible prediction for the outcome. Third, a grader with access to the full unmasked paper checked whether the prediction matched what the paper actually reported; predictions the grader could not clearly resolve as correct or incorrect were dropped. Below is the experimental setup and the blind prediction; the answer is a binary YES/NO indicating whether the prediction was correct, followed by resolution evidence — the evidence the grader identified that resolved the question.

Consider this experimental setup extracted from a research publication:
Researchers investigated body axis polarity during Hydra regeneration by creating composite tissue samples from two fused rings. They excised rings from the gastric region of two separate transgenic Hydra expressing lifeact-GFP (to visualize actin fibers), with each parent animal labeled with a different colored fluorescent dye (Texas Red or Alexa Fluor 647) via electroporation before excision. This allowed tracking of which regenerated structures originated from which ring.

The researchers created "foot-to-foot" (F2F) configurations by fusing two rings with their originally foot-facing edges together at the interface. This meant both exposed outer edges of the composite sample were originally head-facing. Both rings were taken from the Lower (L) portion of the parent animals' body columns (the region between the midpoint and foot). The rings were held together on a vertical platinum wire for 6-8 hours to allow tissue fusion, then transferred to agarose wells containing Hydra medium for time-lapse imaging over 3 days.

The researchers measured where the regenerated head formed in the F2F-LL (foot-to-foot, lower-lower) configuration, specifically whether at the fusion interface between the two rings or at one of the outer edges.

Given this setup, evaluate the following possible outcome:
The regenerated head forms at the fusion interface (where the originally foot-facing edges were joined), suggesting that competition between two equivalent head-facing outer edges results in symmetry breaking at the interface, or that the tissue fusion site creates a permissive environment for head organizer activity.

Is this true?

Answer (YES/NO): NO